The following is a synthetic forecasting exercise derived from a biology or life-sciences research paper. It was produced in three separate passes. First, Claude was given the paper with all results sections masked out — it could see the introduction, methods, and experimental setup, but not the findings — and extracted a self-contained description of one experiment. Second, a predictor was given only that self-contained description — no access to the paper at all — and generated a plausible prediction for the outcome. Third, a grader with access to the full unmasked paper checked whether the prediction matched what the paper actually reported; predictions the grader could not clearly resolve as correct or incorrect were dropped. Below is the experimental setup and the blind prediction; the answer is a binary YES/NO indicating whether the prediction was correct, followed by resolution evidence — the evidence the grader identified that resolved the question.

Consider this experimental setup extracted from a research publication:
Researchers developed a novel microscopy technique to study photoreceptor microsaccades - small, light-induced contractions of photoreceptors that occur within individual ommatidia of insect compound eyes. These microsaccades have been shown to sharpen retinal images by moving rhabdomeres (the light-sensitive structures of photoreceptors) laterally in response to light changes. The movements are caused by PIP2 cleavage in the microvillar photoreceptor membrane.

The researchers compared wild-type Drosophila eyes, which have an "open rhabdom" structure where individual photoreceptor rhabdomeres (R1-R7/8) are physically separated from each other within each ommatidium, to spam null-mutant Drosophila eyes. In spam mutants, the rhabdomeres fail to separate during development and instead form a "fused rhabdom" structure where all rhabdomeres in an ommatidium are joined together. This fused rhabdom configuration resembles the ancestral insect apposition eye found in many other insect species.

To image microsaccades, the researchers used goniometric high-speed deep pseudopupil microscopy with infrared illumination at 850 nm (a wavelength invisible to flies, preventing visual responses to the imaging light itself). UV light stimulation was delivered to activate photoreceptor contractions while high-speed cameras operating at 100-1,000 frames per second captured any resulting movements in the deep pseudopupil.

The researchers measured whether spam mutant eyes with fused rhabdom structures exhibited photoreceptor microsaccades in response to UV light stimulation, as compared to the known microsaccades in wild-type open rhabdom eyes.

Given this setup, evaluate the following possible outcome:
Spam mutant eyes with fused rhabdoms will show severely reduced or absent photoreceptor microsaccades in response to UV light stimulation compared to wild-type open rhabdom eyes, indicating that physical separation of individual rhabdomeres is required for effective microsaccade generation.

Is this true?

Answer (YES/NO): NO